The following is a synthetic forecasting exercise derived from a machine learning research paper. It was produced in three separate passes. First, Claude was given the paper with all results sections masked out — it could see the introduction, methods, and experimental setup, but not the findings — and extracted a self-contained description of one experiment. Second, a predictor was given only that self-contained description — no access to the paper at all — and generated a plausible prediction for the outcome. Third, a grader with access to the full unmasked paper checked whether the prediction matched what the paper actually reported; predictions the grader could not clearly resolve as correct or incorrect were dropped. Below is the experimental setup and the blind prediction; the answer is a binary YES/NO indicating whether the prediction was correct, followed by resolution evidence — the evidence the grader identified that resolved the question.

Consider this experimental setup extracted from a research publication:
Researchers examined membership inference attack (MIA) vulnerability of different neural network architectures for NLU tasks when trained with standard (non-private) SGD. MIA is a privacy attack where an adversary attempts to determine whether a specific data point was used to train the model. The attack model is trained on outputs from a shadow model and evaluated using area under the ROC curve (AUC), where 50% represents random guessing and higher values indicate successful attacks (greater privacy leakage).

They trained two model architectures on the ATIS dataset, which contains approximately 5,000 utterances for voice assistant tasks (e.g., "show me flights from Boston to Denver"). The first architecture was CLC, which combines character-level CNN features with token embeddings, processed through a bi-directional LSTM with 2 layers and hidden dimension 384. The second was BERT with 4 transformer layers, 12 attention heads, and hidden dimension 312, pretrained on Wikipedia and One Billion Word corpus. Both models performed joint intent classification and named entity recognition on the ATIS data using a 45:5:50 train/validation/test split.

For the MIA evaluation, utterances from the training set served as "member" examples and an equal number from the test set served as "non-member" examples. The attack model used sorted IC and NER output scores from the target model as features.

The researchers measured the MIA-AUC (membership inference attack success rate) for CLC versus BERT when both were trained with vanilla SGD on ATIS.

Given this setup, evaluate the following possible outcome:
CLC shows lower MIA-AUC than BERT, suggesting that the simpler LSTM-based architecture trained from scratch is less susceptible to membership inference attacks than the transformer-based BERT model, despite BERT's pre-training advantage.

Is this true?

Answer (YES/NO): NO